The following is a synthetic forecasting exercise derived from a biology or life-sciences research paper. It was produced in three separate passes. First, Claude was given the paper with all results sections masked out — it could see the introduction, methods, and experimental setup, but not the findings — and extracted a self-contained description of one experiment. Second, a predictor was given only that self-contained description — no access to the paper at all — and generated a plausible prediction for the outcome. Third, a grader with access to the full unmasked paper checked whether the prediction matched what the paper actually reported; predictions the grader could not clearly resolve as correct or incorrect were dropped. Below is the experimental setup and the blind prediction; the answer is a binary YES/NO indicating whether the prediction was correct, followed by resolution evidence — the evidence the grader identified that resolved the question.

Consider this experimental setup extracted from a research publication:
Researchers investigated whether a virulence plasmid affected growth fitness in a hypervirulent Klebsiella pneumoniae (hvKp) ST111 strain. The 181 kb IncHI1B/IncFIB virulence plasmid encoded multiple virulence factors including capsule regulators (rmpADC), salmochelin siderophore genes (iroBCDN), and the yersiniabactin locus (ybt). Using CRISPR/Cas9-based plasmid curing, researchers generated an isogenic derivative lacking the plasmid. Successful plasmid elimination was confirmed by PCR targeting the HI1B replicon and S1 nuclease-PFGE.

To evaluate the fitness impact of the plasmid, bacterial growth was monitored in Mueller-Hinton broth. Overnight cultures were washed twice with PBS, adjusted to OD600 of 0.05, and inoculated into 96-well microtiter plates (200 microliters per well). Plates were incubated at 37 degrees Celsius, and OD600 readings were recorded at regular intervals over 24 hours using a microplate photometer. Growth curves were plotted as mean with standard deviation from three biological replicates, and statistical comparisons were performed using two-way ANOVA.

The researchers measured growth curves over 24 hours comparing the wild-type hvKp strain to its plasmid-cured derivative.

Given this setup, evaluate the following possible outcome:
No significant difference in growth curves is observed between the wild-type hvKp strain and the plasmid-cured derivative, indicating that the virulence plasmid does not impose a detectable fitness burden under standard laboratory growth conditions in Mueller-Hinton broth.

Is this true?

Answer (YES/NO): NO